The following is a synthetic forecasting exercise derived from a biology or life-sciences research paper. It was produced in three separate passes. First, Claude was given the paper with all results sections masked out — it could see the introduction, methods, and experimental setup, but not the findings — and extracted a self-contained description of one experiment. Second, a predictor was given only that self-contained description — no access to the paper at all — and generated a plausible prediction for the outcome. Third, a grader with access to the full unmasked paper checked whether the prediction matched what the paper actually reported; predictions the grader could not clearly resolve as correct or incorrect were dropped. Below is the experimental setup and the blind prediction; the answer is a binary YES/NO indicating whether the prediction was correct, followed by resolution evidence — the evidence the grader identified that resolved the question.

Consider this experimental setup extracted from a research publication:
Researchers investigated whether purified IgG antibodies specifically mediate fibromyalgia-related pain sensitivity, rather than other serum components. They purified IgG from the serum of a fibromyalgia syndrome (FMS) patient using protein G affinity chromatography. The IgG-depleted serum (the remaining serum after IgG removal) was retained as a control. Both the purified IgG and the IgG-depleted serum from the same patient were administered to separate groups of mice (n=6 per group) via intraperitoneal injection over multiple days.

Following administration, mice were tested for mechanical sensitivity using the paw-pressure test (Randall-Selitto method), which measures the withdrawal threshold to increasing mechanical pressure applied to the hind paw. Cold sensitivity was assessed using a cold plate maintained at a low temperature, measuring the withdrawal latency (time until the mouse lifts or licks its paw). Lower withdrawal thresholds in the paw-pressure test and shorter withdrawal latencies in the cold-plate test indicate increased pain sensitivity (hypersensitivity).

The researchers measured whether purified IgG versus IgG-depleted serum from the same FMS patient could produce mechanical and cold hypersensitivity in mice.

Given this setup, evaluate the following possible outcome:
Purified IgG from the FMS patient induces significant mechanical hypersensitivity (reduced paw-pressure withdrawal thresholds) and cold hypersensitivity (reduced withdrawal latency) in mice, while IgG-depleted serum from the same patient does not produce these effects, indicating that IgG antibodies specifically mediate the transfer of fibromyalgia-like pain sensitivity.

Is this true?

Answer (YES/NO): YES